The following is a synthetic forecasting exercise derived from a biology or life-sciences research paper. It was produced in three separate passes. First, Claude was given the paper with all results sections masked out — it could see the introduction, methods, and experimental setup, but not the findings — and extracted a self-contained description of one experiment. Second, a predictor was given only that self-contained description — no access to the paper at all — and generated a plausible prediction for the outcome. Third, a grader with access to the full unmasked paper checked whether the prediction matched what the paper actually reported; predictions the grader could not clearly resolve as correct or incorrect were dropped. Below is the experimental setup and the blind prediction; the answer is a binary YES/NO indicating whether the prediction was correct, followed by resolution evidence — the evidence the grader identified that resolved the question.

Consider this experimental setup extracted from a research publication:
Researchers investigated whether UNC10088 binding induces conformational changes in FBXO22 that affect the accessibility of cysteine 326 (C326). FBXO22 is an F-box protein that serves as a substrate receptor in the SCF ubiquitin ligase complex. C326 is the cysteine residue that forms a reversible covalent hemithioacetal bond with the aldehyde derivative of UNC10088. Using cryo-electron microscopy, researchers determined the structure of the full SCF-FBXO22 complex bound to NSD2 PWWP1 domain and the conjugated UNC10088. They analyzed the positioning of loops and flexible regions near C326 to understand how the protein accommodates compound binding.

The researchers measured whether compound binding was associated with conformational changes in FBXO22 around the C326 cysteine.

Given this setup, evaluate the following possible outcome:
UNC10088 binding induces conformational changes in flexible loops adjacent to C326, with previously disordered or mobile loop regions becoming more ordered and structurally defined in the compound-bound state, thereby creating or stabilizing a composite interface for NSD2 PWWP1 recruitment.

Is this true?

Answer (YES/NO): NO